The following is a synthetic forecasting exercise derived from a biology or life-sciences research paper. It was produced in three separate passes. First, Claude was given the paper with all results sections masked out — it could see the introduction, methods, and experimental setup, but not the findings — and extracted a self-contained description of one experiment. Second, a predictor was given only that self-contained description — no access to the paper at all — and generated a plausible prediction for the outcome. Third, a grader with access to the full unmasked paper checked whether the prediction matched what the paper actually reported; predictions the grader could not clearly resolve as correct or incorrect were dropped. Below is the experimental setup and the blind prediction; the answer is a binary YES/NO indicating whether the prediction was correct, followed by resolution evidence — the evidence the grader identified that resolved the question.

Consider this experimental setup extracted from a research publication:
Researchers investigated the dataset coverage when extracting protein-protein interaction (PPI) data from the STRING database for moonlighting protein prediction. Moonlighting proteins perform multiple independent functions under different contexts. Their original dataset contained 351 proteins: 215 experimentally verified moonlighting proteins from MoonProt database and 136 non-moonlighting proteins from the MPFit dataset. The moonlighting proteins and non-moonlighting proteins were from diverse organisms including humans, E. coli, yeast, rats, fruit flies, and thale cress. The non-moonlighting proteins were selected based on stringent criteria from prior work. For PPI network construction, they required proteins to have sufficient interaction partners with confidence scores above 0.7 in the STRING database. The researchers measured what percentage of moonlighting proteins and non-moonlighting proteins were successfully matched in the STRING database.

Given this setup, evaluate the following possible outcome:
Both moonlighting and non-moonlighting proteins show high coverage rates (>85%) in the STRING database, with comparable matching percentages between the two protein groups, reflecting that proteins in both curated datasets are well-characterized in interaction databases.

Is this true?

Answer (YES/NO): NO